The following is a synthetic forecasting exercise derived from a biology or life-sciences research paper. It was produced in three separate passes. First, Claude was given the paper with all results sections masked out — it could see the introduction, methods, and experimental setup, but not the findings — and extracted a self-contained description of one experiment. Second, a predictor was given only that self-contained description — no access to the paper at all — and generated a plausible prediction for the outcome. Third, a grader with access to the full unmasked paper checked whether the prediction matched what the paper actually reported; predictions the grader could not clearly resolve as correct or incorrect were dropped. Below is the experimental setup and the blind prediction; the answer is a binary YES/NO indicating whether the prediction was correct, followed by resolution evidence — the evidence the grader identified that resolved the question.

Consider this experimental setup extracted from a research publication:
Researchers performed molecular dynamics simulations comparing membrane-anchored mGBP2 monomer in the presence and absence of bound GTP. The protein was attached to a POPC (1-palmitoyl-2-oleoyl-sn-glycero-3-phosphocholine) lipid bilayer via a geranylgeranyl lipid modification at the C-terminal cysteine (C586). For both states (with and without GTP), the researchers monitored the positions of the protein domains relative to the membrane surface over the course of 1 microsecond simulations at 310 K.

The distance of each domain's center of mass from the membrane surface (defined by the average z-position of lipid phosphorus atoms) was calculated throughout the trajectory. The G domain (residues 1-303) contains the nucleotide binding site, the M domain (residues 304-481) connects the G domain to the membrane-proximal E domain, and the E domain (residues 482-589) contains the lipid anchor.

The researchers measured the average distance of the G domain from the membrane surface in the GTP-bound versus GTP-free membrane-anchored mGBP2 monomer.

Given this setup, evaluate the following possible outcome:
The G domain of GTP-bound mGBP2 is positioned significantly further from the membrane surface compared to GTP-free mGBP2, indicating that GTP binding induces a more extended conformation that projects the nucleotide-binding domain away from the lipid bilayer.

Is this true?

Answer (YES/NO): NO